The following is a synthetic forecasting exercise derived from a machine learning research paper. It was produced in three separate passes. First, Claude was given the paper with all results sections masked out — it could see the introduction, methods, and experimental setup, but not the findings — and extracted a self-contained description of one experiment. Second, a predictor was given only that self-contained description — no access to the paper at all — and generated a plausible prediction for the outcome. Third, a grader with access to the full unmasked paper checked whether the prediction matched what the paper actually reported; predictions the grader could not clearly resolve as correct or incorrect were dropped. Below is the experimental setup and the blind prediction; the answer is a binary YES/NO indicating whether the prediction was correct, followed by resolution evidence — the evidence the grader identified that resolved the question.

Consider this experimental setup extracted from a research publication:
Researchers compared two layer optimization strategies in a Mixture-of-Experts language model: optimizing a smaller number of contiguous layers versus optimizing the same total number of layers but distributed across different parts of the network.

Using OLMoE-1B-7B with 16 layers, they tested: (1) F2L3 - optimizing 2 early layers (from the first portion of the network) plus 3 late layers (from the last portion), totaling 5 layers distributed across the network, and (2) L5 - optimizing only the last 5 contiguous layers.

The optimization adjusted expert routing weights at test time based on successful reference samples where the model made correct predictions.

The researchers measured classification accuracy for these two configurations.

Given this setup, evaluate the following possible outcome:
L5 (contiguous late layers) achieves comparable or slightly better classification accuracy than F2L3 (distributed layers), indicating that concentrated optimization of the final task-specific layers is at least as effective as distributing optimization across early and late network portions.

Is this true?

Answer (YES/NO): YES